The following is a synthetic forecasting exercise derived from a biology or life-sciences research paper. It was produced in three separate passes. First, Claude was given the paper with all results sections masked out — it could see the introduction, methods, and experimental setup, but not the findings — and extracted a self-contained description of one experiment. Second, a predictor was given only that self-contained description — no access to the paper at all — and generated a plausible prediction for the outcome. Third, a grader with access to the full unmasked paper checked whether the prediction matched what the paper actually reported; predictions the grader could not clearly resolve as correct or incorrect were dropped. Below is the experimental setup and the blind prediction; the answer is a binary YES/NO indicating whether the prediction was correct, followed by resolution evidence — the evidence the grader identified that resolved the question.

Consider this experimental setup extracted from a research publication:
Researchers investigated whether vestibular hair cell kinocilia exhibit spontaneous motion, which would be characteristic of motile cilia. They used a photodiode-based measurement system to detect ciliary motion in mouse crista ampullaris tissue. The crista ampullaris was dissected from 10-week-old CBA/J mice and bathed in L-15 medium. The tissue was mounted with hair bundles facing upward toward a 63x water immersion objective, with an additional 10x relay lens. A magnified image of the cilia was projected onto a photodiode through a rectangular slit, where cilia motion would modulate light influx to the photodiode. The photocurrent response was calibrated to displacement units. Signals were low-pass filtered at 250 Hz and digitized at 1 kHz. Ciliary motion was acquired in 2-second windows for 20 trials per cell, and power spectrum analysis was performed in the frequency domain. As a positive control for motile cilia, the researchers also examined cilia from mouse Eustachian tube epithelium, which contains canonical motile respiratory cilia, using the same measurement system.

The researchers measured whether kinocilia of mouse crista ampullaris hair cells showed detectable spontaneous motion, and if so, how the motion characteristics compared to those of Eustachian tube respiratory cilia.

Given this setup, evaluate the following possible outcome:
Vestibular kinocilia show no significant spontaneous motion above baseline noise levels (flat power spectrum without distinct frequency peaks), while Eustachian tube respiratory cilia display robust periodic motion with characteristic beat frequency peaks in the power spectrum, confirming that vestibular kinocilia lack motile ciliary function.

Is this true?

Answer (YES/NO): NO